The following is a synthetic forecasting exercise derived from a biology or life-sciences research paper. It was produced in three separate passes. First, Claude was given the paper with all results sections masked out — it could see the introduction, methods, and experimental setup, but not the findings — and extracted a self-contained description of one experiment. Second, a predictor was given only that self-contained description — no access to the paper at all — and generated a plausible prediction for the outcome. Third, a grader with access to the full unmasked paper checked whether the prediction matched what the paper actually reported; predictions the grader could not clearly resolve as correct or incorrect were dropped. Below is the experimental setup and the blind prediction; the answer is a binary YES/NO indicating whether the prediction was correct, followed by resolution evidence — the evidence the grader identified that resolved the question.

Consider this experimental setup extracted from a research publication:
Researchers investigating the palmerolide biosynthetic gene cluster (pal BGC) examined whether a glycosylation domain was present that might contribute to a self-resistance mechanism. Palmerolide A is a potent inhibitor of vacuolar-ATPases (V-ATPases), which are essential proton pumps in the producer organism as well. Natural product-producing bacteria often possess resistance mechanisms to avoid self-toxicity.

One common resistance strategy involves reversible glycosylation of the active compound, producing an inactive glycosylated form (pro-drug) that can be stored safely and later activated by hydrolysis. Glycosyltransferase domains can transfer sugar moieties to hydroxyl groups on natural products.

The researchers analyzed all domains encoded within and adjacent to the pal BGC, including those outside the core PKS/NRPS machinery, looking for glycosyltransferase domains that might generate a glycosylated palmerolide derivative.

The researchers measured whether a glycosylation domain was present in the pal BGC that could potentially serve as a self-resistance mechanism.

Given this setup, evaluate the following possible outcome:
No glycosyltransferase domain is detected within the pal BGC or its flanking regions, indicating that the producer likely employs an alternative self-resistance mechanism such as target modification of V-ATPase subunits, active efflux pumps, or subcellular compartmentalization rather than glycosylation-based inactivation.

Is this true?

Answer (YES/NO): NO